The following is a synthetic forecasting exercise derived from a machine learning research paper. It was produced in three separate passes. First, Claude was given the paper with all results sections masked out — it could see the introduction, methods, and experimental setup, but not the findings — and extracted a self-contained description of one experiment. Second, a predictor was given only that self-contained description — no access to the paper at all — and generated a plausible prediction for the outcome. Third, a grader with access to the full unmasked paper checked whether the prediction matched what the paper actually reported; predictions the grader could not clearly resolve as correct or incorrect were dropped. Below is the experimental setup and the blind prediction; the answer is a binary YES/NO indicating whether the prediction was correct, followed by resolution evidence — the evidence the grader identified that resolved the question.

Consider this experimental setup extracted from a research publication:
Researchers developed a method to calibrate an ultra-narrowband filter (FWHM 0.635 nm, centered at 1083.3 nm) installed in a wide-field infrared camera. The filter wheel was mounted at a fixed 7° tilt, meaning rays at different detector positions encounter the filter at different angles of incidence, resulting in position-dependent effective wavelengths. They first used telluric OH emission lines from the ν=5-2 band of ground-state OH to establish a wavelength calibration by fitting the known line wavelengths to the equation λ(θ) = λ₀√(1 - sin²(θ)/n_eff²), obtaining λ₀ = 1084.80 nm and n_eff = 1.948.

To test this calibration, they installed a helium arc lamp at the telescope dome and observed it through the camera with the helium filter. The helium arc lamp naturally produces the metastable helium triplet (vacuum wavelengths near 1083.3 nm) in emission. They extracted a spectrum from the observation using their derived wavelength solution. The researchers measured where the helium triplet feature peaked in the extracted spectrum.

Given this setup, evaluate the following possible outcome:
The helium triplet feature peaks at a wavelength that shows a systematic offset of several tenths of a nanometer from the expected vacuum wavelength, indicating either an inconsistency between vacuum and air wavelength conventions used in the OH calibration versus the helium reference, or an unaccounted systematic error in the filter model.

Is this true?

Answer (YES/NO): NO